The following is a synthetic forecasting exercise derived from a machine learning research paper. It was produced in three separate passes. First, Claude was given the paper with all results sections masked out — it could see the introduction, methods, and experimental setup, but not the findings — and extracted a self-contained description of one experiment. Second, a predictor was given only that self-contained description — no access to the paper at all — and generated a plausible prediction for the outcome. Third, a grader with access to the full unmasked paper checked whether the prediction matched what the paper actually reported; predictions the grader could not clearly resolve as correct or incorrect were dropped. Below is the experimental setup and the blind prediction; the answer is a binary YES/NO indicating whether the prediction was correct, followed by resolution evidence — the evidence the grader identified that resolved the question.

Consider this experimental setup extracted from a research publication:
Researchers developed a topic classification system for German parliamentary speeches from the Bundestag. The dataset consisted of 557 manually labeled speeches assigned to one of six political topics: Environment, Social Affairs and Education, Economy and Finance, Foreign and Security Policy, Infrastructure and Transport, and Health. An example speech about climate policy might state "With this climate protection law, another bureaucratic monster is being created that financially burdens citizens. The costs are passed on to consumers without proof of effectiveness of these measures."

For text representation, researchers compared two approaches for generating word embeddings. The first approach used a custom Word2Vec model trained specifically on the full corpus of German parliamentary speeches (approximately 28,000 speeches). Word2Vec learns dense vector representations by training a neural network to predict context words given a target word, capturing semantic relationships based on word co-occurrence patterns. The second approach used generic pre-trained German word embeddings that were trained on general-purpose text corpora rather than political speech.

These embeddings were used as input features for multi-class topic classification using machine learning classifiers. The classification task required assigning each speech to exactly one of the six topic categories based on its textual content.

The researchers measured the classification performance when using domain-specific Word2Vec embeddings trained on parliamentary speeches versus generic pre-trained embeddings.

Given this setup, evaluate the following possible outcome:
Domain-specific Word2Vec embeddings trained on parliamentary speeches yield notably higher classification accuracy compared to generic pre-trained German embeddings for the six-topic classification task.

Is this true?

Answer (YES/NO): YES